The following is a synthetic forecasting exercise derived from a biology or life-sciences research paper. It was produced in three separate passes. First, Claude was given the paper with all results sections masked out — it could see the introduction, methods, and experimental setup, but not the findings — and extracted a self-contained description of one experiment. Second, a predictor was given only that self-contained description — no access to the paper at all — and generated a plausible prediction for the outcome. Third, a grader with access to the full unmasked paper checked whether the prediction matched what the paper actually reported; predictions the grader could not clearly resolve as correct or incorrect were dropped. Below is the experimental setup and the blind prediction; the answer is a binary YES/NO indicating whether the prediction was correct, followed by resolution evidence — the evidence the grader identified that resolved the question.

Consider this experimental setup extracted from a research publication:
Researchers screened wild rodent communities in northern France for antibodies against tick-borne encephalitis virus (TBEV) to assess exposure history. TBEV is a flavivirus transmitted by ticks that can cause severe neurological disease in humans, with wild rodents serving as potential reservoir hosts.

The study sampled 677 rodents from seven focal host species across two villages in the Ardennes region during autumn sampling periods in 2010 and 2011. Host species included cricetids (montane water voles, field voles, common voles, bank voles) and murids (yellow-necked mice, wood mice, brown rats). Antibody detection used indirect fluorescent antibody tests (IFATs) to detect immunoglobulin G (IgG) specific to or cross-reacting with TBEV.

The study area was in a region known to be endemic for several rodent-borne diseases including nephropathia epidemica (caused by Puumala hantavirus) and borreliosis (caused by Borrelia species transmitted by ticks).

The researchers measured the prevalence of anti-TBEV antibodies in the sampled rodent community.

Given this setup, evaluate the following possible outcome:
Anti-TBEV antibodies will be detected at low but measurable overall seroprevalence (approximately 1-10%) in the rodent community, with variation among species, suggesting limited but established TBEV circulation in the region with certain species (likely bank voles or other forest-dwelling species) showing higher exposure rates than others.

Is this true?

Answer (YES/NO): NO